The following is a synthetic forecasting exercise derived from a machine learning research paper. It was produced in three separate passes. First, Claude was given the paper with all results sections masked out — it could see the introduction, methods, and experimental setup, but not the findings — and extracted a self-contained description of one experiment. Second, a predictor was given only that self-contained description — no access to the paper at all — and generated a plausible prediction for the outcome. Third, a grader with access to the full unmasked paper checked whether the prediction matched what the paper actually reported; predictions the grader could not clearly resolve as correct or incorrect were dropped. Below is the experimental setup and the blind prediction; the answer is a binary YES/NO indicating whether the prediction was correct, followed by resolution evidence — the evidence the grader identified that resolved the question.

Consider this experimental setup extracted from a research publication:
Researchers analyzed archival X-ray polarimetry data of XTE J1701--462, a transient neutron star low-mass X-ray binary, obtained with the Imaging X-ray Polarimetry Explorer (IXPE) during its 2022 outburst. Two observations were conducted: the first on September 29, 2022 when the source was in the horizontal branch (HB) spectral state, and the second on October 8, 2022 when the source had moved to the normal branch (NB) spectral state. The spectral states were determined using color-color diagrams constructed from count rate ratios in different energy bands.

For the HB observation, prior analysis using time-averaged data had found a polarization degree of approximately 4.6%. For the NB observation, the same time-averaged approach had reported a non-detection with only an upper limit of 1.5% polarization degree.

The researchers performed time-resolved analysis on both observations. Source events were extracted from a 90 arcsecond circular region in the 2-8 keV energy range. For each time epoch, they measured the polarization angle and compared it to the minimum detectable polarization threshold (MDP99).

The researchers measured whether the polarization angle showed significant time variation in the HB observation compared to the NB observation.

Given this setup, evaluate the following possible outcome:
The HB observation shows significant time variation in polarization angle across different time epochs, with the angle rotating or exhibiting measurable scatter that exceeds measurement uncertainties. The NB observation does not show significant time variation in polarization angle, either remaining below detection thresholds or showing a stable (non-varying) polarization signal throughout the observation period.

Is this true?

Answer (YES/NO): NO